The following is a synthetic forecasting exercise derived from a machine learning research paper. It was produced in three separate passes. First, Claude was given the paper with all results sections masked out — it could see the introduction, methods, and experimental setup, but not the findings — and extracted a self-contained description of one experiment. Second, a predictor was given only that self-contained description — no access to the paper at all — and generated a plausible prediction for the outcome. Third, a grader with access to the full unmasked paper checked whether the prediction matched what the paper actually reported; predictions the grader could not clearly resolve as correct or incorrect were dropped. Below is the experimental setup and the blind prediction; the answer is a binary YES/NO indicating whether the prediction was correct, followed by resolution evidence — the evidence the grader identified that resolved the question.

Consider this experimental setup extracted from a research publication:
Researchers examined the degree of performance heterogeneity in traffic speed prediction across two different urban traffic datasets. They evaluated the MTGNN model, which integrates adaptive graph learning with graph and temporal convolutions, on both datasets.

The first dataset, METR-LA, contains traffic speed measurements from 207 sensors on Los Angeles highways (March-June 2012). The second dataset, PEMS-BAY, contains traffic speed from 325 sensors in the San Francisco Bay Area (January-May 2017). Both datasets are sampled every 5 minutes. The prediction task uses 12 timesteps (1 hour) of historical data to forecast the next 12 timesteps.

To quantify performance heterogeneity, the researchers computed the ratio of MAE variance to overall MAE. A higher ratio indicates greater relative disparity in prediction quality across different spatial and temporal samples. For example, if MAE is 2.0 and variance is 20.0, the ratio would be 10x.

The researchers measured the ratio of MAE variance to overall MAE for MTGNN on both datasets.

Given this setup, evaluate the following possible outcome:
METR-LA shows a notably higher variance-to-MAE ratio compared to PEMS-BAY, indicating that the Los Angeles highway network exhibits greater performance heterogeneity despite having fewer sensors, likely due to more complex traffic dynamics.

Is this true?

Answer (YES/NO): YES